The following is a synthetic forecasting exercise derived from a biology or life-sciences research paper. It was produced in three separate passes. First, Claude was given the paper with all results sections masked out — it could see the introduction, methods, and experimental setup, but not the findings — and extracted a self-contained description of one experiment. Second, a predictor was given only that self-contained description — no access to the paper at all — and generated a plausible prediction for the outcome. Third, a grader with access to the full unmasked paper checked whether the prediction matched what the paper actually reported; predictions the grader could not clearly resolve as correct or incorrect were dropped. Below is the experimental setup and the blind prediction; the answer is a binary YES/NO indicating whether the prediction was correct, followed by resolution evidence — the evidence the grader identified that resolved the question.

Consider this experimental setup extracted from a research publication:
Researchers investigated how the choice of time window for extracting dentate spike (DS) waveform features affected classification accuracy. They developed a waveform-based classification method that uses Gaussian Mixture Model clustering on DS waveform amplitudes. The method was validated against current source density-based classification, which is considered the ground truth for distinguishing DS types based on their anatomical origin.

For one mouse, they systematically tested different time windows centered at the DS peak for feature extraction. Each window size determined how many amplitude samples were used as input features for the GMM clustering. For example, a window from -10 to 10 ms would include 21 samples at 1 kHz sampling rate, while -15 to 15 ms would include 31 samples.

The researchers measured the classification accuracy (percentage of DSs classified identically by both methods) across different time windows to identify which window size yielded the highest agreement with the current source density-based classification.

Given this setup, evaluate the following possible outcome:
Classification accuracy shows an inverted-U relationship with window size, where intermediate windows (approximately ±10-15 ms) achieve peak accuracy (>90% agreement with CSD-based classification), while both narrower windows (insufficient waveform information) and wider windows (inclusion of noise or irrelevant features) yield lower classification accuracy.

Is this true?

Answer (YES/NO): NO